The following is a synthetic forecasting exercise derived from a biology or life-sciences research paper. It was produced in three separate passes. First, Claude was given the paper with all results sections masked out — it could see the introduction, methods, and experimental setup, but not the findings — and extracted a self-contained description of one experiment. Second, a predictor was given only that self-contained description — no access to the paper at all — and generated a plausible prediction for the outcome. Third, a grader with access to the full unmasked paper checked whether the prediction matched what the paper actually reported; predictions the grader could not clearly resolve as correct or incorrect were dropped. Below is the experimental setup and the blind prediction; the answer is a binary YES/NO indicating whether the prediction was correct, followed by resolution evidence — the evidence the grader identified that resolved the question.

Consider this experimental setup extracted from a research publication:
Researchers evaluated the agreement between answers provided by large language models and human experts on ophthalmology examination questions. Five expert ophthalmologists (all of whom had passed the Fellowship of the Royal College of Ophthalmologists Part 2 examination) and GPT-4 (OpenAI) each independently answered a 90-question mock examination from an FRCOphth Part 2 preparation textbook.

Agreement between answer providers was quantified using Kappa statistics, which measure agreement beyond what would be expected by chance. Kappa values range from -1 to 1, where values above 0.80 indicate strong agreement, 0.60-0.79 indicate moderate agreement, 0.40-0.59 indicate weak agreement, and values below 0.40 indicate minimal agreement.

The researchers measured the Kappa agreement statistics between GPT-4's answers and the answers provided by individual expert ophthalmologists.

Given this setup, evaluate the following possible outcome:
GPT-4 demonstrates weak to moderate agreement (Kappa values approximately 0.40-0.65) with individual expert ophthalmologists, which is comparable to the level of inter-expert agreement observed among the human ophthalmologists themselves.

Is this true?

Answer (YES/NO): NO